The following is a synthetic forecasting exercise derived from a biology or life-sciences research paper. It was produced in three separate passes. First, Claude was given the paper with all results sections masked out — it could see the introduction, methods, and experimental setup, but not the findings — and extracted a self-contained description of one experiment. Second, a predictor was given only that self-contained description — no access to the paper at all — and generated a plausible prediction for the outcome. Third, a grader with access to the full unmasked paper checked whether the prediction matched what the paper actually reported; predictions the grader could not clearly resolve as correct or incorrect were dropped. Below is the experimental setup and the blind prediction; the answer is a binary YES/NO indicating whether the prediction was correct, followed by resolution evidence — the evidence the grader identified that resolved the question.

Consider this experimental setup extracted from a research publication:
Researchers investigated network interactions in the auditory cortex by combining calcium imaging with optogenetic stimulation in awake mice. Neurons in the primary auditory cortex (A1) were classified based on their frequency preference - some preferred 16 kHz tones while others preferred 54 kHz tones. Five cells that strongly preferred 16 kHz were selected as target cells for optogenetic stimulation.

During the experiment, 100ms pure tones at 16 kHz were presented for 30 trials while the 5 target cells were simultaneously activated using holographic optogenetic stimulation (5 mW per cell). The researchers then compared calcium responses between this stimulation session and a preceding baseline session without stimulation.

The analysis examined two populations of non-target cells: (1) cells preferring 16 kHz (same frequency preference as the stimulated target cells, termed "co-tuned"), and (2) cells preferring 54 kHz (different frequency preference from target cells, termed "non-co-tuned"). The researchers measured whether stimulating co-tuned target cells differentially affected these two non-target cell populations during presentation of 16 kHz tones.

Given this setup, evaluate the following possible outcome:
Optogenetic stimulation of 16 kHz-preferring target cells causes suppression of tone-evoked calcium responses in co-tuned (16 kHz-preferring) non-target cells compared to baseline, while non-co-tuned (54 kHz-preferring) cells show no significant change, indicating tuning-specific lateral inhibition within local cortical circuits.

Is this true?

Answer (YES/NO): NO